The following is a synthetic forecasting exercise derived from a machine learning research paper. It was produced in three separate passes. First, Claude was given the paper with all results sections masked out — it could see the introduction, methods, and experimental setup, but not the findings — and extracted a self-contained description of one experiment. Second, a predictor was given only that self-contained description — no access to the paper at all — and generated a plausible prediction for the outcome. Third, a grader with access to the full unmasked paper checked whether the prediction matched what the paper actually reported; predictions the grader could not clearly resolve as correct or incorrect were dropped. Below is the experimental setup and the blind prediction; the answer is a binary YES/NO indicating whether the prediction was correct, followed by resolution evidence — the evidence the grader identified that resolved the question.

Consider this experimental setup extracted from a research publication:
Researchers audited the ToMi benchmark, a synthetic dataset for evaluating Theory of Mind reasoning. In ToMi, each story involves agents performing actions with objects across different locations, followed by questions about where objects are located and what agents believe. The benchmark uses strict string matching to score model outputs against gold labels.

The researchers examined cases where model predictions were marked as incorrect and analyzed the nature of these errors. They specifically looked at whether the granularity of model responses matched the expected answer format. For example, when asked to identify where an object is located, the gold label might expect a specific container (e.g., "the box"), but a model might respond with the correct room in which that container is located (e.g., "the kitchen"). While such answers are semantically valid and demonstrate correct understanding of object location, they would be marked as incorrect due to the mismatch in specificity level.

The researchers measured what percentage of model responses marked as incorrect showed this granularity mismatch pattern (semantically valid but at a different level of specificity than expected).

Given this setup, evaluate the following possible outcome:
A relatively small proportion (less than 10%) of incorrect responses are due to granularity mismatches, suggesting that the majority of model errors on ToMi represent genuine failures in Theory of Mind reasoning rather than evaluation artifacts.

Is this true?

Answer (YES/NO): NO